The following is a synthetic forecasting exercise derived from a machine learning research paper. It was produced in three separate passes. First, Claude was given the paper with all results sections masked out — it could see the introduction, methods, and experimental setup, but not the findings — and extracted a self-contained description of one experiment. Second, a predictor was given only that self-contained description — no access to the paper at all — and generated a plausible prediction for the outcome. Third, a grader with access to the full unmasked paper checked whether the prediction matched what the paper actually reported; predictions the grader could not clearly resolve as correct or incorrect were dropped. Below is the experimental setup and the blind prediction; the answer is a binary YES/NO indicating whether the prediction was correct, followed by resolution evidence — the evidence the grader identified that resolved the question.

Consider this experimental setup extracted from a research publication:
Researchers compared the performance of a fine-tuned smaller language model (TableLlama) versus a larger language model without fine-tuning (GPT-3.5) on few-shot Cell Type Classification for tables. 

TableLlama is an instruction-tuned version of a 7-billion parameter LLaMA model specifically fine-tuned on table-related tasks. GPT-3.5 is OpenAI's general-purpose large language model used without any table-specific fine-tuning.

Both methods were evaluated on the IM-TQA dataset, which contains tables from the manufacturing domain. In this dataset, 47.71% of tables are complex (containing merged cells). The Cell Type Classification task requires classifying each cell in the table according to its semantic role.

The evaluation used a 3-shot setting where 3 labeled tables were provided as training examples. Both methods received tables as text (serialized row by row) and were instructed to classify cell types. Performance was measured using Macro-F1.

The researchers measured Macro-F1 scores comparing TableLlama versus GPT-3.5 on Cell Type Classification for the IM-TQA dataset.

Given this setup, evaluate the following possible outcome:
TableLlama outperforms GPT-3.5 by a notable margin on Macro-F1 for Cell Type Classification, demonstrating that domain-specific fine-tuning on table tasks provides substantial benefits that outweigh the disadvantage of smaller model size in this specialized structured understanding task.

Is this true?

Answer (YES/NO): NO